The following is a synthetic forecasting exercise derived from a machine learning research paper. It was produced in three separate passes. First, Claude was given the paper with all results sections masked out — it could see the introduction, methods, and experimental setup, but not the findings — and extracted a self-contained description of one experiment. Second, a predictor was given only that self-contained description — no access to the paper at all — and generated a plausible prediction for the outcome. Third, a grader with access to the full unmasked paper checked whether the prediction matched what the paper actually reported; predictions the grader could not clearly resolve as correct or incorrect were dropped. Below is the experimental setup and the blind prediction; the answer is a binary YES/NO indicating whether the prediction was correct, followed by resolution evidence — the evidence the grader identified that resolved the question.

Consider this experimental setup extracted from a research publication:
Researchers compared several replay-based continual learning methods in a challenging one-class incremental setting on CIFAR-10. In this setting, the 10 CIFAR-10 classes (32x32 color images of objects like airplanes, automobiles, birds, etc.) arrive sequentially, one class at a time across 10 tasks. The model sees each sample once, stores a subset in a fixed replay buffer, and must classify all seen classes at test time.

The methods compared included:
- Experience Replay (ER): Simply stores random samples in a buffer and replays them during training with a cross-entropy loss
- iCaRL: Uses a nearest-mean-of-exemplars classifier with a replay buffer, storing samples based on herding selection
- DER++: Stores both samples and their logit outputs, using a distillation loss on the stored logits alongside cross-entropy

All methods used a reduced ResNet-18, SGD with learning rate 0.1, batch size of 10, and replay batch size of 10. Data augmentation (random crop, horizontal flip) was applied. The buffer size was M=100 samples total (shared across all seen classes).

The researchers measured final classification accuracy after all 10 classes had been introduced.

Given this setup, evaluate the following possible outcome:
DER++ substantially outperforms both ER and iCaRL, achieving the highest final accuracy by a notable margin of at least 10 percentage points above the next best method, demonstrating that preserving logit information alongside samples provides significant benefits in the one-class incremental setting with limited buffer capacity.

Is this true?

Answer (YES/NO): NO